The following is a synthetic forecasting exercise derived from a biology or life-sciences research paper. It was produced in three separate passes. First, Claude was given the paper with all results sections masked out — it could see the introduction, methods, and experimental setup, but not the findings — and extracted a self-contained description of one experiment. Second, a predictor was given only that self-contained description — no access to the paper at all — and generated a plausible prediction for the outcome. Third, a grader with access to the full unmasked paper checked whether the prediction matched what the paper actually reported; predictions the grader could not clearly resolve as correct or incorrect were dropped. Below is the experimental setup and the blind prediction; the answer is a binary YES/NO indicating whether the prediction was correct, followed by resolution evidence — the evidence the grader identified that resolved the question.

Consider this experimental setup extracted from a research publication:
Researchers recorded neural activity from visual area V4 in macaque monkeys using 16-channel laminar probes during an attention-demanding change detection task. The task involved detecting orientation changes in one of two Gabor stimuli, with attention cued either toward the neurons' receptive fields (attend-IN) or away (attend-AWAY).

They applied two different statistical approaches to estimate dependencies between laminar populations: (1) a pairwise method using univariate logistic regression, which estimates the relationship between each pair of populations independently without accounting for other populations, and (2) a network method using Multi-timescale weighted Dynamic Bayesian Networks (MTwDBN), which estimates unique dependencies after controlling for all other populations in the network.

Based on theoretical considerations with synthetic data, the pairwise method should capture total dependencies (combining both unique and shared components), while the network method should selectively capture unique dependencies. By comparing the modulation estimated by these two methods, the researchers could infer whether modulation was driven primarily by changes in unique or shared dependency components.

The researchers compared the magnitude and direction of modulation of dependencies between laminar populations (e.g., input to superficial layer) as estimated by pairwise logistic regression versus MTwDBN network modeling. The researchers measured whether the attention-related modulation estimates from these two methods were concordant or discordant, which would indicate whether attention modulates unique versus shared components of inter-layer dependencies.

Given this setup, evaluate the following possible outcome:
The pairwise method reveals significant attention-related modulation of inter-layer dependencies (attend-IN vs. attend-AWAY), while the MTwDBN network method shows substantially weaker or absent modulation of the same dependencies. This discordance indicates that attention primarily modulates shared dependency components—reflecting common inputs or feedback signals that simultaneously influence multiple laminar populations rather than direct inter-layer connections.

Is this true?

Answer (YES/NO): NO